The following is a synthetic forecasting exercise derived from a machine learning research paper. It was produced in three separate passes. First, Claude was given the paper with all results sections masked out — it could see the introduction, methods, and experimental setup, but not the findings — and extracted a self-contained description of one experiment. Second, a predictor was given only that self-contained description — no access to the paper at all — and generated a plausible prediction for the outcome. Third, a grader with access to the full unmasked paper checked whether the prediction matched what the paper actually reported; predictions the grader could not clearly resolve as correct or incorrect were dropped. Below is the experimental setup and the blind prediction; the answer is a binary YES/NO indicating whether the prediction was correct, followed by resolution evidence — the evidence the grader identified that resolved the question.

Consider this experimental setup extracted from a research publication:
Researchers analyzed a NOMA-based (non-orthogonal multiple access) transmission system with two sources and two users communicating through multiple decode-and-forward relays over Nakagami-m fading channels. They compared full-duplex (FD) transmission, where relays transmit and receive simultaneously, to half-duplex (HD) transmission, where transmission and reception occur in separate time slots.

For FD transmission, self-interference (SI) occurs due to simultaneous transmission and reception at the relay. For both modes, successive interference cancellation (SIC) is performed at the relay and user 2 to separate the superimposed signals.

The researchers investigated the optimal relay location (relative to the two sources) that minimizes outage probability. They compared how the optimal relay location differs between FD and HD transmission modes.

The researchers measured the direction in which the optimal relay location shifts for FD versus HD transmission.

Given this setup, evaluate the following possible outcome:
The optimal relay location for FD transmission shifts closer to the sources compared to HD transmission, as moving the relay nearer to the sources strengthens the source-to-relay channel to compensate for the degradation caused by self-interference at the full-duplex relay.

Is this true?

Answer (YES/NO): NO